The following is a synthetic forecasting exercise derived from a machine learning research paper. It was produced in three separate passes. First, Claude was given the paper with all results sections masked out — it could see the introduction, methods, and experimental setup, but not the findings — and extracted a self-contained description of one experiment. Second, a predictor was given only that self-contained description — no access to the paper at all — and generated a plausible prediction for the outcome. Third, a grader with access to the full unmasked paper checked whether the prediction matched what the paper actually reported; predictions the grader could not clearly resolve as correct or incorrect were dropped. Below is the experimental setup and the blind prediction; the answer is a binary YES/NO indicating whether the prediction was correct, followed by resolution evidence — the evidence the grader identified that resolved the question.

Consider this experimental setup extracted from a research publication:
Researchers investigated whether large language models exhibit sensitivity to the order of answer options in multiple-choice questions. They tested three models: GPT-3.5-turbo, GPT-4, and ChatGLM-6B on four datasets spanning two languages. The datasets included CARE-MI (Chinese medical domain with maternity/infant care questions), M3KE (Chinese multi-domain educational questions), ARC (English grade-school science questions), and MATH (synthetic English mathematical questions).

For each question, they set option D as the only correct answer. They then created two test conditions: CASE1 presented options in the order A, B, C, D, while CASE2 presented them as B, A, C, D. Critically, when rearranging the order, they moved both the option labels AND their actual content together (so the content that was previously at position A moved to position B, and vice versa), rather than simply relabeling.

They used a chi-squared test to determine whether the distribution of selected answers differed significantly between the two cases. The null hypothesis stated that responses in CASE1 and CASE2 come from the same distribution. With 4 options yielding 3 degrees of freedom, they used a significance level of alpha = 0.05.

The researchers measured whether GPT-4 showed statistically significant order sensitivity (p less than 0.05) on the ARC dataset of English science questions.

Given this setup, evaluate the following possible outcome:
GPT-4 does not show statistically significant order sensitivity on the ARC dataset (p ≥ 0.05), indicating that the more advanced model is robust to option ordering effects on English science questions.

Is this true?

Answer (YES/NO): YES